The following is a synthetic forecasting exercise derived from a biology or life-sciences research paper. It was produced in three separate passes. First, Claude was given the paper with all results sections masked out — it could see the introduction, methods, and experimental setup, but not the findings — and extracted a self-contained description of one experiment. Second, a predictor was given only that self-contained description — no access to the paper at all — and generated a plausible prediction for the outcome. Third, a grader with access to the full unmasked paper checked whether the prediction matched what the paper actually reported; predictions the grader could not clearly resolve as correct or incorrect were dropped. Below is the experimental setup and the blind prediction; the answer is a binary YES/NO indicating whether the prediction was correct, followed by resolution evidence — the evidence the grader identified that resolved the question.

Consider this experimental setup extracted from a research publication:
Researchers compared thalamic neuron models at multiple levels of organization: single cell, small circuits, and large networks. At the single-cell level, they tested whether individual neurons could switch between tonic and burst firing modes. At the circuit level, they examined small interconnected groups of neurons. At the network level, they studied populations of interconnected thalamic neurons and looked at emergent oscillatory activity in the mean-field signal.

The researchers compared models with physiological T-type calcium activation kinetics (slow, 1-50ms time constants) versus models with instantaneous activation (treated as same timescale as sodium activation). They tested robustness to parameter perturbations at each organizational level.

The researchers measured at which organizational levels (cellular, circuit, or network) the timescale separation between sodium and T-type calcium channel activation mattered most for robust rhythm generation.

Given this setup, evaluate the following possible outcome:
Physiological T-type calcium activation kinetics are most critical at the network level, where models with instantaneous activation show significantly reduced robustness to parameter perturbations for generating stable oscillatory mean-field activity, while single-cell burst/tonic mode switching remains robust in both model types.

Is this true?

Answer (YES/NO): NO